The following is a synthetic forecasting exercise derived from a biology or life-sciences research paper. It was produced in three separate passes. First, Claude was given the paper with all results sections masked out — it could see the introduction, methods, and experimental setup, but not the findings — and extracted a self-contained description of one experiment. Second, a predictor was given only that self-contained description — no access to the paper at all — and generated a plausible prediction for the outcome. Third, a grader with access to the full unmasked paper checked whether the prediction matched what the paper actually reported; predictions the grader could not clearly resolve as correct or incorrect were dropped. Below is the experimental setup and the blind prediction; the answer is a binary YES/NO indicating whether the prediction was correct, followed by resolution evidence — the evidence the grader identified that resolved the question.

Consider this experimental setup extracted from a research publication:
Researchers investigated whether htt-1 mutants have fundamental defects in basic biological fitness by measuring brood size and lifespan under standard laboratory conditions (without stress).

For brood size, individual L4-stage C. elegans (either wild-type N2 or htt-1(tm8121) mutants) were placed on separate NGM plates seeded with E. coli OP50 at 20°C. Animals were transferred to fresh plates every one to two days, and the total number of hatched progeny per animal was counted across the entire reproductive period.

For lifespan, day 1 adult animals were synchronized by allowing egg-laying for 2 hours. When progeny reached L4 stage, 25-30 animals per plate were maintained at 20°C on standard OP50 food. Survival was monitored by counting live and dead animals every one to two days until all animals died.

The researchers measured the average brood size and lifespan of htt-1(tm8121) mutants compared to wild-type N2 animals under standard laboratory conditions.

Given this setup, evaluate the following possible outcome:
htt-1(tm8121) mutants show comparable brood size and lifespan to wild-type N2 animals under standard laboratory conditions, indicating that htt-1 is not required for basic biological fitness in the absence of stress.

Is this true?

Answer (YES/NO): YES